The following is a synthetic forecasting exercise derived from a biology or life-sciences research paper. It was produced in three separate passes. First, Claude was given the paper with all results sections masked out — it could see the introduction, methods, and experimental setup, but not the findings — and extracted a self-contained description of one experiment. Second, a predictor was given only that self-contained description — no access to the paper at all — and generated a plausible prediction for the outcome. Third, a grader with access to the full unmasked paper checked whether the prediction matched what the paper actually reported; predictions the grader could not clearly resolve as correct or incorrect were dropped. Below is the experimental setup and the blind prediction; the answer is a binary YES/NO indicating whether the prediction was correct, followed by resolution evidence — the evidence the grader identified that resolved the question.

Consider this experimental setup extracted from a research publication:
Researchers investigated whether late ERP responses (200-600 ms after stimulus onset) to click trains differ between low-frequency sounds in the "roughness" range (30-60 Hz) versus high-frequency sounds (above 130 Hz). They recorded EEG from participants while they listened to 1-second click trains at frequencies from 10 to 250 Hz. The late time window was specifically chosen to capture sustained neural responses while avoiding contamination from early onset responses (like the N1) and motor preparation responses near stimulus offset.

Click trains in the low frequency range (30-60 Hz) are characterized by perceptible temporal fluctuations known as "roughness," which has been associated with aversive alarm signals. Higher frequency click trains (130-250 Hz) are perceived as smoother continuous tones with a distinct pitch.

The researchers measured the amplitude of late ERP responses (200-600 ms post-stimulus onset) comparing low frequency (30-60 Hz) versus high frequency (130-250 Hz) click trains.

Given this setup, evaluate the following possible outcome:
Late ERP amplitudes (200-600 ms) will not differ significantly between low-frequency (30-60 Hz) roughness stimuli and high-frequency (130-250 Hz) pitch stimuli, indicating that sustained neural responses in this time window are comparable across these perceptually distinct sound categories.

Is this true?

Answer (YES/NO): NO